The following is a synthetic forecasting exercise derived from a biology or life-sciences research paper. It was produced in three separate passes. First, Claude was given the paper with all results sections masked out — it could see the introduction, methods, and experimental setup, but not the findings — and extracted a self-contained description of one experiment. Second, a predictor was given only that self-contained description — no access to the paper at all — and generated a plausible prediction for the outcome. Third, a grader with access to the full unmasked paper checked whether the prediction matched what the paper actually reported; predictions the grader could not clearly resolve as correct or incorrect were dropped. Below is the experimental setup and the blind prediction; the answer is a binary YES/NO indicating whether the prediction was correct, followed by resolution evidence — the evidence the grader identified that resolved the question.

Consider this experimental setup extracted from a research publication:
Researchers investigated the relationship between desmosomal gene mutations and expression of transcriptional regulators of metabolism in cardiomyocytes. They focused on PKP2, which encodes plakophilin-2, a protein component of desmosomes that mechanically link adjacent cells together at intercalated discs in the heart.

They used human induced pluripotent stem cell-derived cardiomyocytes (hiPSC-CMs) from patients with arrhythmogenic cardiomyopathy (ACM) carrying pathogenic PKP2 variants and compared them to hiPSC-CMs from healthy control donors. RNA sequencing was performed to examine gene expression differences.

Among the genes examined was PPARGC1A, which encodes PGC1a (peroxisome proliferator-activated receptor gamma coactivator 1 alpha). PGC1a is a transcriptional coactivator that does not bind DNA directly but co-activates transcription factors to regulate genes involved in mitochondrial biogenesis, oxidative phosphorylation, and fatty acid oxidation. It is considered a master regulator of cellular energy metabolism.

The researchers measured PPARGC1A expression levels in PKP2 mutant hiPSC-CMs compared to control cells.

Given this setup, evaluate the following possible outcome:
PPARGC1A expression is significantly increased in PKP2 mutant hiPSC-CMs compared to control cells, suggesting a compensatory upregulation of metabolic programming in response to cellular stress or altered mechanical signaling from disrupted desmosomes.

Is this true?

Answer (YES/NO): NO